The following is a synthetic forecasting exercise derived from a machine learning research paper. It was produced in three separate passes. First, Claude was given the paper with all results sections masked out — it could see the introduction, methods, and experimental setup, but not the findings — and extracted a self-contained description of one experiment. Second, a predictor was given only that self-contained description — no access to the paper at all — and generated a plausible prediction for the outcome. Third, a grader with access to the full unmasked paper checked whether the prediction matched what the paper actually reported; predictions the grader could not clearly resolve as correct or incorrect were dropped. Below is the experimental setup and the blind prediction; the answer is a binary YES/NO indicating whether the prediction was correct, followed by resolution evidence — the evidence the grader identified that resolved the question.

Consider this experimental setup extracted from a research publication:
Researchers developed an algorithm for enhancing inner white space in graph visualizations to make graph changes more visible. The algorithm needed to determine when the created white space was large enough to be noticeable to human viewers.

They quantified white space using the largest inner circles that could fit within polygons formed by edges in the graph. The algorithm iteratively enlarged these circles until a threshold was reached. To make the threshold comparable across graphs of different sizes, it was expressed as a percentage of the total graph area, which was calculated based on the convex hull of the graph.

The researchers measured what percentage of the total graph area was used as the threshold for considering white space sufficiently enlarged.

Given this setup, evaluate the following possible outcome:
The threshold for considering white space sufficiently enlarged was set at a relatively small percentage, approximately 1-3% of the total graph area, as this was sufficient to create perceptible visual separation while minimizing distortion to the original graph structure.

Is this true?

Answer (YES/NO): NO